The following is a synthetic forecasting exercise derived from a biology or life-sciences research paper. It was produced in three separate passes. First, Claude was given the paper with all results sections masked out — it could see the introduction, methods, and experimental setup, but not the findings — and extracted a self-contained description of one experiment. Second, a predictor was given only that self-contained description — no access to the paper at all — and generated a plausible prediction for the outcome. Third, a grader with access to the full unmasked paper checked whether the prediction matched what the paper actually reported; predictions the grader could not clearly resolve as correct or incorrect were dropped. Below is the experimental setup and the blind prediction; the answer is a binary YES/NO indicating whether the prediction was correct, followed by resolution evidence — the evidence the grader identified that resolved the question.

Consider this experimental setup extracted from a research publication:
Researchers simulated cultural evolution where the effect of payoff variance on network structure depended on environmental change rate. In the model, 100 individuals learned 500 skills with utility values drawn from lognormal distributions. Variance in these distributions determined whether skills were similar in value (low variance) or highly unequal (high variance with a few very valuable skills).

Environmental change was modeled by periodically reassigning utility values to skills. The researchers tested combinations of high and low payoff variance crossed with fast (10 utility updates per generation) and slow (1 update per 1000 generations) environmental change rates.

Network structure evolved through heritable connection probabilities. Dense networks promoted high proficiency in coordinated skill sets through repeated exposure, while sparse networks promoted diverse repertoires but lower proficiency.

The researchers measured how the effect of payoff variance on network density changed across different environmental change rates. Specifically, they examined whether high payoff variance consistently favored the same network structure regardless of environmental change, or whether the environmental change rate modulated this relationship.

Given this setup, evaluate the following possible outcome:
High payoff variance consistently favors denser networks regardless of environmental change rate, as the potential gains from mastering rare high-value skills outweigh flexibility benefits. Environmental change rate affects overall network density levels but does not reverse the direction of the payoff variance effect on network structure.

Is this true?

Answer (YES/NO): NO